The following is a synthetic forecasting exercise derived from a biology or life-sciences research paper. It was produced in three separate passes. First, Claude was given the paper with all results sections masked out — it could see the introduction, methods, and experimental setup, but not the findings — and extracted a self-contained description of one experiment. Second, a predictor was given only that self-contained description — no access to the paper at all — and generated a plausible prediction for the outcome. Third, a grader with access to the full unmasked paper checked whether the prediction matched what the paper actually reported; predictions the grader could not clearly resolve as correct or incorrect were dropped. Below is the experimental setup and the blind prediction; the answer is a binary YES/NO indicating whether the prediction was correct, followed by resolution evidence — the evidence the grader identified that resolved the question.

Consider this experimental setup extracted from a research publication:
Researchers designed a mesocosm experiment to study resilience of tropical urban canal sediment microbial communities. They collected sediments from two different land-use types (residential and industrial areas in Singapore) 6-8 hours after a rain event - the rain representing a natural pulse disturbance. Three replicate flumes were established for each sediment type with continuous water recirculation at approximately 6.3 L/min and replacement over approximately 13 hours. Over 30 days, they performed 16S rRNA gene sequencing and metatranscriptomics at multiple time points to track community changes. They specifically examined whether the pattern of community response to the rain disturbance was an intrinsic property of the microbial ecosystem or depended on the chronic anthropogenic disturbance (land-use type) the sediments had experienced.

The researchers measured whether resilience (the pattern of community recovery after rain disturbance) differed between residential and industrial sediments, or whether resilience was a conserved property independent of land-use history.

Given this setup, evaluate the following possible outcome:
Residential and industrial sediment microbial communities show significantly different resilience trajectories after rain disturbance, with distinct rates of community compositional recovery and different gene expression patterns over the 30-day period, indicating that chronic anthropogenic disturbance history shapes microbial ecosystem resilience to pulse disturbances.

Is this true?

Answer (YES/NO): NO